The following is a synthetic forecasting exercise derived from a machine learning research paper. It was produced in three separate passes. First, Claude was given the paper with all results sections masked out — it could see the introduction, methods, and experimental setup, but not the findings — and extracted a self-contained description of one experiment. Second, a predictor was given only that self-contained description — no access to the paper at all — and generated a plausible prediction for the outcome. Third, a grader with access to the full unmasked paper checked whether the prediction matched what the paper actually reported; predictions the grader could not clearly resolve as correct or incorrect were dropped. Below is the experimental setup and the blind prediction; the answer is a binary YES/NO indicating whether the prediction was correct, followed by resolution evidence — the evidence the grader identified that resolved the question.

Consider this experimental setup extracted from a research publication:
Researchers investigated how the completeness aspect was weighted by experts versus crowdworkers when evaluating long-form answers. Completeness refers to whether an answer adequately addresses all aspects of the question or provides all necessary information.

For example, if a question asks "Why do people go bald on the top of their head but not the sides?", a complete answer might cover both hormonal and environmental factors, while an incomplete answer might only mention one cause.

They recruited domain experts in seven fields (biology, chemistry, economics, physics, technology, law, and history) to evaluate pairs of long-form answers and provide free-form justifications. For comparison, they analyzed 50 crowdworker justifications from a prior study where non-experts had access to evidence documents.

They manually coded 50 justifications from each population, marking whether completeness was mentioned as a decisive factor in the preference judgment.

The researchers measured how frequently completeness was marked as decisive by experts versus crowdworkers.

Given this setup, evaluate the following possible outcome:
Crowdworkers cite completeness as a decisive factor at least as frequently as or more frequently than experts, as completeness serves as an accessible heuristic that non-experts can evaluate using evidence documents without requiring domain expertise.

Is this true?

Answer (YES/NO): NO